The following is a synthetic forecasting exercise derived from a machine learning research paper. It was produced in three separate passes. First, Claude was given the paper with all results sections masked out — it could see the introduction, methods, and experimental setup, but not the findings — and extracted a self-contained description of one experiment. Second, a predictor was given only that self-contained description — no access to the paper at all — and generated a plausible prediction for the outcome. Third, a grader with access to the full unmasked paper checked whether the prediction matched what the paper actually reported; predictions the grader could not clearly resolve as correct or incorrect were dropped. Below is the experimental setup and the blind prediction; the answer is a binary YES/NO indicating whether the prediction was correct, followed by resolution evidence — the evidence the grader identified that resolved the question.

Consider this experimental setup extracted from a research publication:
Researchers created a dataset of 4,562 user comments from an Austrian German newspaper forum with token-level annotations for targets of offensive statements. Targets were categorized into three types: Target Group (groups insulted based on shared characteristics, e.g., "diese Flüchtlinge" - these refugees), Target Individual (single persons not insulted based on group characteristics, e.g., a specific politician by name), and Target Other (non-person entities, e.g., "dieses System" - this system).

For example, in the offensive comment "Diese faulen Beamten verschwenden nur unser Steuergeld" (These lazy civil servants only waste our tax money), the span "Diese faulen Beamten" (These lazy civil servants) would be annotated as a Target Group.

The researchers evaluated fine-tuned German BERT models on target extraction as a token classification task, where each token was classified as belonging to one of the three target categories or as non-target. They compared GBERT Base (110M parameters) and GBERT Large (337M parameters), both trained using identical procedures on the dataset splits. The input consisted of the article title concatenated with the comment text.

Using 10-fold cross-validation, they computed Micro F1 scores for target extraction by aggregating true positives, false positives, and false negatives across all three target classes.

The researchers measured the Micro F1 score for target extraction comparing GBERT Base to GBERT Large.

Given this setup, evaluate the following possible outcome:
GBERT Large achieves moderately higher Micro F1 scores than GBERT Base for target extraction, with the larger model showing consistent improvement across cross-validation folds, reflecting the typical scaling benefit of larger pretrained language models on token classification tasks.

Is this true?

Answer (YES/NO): NO